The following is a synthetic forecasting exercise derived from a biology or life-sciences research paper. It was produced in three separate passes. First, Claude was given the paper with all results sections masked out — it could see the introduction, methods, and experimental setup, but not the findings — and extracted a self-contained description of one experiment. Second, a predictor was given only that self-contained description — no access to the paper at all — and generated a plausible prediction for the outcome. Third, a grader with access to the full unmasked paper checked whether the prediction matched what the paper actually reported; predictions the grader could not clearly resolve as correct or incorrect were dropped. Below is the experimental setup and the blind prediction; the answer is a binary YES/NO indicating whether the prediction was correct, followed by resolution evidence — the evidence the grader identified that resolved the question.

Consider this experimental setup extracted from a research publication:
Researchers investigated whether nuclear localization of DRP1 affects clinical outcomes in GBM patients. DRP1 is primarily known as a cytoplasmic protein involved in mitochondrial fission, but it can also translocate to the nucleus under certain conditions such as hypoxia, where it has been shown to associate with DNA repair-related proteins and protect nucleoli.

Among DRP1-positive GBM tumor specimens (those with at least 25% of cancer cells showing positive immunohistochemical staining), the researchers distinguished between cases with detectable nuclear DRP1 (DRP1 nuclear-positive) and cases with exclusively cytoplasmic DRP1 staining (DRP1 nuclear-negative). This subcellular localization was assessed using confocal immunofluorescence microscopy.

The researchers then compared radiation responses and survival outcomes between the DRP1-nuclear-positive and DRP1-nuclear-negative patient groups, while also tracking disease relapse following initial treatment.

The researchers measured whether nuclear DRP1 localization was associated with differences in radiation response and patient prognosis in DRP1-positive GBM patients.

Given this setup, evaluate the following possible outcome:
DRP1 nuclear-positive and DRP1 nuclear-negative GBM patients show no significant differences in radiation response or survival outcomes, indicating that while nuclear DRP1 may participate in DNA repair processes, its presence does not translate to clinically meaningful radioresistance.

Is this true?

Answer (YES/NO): NO